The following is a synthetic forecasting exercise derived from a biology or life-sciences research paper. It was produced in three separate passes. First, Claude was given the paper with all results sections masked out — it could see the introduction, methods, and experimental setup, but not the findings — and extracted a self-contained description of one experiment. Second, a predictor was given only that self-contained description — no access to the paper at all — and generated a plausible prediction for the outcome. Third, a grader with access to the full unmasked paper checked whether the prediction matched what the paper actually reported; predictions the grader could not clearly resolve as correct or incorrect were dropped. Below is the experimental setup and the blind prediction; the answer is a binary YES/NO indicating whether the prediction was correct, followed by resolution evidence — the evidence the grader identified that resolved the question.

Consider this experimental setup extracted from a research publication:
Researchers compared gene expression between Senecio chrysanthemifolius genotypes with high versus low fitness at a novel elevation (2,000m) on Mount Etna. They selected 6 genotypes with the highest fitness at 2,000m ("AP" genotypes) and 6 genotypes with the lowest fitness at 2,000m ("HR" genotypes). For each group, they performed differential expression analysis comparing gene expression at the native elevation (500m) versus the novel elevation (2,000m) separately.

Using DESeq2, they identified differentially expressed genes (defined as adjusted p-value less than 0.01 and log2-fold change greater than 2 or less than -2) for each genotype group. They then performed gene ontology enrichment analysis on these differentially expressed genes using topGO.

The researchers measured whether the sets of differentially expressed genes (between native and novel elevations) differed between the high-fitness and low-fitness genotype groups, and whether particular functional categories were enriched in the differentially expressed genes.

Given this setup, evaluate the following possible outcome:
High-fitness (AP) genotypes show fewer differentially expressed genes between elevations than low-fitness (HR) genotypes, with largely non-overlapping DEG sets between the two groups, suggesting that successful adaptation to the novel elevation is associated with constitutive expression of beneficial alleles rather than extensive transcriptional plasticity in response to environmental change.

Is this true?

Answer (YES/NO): NO